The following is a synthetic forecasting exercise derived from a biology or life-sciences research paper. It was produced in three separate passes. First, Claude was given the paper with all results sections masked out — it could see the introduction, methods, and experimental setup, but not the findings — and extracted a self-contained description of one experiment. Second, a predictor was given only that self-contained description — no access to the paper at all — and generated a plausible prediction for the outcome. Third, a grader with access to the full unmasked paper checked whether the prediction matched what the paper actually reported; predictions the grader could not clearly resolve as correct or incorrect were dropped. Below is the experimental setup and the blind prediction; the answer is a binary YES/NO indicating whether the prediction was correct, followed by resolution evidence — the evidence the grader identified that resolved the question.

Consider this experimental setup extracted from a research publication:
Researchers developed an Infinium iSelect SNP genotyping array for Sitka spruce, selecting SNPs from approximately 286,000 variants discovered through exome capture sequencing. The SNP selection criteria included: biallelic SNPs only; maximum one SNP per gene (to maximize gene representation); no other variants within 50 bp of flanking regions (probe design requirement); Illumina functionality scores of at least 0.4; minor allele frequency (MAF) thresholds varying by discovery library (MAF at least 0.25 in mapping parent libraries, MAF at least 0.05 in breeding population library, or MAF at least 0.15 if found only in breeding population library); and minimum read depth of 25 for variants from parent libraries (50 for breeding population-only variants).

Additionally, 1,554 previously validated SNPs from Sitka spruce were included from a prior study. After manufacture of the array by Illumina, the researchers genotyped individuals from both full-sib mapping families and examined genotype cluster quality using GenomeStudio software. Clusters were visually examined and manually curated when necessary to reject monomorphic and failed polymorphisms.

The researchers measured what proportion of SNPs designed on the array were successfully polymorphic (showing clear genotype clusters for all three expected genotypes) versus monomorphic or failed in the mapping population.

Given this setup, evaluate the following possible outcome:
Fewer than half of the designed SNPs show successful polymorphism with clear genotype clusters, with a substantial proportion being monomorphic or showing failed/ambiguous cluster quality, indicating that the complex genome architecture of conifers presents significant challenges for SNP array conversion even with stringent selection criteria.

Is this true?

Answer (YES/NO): YES